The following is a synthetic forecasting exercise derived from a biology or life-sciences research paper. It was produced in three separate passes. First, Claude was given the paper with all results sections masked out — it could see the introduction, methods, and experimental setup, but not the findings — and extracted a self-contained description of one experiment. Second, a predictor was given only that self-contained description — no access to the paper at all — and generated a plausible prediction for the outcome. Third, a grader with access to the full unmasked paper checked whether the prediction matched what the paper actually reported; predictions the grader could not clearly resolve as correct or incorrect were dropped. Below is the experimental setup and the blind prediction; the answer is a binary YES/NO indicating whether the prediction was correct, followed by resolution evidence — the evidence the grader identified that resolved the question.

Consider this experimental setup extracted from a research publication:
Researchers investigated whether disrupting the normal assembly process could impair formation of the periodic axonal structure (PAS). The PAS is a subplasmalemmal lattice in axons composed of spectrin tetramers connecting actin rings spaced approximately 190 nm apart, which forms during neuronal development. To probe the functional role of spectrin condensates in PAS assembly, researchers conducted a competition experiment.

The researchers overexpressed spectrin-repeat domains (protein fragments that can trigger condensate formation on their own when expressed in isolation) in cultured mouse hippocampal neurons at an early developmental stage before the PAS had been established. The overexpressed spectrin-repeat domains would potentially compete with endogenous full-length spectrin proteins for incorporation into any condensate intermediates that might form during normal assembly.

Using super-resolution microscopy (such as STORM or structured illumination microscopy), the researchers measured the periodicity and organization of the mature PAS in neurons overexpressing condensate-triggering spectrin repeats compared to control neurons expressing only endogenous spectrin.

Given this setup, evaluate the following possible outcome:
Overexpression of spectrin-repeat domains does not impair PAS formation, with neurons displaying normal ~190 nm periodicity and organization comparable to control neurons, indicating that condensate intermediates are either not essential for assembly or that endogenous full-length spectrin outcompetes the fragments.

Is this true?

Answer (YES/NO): NO